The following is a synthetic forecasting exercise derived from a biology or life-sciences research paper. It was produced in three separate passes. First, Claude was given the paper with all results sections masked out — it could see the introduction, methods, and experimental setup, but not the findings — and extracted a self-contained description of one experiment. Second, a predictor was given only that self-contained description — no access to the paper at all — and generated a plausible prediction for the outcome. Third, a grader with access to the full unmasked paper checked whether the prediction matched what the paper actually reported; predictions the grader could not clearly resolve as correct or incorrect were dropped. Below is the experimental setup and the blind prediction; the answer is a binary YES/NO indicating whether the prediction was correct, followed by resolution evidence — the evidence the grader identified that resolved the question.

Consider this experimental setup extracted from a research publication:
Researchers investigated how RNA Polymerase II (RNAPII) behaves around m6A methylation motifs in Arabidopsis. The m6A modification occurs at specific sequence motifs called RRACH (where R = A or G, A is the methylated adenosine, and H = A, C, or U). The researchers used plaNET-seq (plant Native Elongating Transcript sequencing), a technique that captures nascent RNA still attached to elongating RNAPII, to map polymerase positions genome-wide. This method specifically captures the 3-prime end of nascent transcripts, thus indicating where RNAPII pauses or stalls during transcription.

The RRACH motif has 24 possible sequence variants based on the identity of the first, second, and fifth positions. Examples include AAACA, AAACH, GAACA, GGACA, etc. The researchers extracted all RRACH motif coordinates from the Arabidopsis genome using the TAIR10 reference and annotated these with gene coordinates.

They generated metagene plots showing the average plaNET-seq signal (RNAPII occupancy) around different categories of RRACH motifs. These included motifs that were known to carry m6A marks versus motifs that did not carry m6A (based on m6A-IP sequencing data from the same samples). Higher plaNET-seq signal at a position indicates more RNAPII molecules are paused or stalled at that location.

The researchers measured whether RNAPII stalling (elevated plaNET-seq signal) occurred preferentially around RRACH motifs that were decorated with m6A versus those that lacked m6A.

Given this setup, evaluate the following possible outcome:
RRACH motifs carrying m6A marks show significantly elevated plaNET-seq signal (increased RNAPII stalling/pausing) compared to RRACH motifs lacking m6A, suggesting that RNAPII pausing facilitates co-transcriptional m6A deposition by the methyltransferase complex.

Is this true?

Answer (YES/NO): YES